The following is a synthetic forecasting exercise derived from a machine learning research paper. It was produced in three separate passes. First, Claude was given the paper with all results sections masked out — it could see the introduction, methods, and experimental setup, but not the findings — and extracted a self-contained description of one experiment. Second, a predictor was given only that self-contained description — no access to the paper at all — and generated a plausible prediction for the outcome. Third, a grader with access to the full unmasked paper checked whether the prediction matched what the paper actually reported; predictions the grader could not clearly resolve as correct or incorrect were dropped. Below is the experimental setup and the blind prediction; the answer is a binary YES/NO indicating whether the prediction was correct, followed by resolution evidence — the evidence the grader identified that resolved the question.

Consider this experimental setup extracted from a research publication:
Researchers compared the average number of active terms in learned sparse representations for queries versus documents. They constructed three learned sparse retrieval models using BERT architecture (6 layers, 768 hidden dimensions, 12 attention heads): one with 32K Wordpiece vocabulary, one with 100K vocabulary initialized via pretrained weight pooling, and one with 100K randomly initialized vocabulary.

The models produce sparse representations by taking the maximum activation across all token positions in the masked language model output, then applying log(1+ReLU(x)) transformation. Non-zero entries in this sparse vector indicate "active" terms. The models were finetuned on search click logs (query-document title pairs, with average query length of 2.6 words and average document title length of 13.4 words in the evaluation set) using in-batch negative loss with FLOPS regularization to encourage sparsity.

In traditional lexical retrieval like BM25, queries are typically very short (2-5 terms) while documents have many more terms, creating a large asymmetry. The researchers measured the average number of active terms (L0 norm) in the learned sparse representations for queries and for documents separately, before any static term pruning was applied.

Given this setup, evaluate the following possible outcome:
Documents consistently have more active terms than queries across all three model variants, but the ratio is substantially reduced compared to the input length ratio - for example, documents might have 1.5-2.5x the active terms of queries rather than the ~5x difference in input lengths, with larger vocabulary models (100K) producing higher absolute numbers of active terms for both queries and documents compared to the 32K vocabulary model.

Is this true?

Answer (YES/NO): NO